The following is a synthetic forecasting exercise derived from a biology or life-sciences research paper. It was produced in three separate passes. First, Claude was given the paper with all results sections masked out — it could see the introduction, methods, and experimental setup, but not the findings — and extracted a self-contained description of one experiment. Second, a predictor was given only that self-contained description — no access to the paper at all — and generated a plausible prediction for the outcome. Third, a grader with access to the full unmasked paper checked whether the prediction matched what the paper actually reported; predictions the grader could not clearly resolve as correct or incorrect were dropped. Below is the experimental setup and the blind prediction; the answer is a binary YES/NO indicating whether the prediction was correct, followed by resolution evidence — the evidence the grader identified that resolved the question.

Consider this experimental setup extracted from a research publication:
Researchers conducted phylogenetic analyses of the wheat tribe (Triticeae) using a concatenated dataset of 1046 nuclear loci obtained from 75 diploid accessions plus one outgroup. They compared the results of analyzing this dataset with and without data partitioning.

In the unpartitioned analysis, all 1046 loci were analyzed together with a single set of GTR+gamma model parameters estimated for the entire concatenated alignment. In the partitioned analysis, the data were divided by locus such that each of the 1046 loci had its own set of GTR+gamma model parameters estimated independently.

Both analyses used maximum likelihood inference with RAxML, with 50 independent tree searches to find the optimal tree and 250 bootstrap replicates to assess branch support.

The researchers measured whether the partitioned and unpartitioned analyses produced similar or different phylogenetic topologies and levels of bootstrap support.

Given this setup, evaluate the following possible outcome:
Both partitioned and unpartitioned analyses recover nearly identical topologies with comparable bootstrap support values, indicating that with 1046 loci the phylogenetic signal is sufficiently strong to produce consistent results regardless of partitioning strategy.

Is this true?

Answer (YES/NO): NO